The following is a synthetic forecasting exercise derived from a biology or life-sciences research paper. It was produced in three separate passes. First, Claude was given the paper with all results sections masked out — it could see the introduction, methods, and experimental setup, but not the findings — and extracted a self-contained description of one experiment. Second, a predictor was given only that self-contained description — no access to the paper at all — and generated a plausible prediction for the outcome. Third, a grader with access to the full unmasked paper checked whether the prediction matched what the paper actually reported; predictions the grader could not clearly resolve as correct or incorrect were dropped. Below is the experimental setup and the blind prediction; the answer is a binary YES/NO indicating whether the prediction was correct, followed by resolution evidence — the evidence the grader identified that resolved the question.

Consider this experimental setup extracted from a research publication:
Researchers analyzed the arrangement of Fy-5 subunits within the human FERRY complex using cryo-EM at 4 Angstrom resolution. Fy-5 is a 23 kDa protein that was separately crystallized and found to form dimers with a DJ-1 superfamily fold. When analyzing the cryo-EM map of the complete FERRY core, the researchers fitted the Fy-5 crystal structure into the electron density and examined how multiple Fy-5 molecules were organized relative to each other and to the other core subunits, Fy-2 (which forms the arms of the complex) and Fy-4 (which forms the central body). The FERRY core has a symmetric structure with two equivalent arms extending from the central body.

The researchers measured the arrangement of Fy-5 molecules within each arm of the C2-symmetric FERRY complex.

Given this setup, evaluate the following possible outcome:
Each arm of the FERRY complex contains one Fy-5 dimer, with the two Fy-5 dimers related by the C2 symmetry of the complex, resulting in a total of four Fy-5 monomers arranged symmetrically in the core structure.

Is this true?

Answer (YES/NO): YES